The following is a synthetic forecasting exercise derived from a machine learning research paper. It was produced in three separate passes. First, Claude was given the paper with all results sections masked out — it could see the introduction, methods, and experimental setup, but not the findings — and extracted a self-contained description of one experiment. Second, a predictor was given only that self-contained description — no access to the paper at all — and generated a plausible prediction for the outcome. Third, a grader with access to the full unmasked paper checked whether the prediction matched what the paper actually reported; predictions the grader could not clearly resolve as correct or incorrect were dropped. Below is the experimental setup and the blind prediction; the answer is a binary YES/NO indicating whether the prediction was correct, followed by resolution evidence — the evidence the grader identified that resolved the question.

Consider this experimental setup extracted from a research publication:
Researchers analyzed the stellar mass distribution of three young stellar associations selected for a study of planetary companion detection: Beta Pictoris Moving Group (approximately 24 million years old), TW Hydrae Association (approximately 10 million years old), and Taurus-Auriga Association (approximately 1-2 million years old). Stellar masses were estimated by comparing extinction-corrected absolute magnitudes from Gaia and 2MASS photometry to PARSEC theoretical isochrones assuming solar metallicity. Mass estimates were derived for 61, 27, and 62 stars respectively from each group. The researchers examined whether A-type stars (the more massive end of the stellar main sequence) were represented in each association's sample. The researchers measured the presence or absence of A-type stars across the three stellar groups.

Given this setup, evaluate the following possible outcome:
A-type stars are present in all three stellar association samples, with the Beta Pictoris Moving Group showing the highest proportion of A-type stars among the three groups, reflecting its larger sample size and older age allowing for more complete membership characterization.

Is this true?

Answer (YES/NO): NO